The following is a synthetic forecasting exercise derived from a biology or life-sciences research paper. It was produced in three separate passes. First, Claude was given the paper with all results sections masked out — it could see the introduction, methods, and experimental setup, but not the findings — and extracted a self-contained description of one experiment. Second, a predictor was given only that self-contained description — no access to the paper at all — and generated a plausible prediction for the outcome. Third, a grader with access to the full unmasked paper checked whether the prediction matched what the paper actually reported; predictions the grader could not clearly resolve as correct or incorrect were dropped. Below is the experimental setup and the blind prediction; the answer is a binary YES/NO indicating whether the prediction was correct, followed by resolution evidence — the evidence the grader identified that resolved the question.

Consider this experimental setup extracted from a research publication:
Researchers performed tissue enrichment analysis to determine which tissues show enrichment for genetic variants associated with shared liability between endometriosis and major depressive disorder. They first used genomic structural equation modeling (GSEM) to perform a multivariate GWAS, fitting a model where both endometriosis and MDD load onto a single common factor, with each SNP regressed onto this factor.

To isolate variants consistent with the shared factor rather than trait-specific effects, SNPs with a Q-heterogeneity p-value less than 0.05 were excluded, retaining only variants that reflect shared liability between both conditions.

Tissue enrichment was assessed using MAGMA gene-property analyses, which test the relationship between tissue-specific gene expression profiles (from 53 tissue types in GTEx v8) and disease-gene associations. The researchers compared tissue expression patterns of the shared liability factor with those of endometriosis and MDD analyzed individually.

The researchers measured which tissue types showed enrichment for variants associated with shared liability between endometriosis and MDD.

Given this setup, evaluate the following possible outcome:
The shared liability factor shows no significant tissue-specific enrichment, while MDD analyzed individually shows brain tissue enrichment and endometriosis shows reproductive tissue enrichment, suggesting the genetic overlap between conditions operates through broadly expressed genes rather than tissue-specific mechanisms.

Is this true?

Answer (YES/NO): NO